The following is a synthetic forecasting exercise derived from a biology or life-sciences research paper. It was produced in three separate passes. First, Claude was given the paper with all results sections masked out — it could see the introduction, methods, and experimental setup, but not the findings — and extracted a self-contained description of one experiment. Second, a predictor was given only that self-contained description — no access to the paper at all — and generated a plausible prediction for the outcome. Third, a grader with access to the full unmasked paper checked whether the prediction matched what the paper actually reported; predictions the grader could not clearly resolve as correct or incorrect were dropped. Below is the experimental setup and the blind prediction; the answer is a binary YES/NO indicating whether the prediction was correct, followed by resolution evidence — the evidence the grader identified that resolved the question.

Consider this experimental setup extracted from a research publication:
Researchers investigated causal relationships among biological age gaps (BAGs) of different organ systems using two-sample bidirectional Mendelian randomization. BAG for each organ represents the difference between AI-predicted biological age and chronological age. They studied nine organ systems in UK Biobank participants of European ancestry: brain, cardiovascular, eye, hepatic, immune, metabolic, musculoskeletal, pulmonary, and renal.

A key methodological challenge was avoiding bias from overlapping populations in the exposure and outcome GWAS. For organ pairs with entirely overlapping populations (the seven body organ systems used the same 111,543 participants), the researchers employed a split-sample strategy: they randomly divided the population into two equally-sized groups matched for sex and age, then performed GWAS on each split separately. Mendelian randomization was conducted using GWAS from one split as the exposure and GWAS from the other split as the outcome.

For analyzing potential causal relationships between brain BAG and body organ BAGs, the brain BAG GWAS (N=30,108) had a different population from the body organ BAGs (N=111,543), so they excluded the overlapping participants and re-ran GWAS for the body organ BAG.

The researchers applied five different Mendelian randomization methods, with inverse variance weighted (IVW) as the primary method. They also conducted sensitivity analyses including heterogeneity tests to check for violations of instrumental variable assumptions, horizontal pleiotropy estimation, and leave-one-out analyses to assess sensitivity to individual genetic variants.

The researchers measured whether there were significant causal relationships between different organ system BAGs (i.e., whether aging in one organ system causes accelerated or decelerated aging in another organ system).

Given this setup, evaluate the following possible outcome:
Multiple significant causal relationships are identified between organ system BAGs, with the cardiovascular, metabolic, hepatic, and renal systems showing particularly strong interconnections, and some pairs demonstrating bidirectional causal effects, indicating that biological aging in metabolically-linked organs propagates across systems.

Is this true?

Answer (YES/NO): NO